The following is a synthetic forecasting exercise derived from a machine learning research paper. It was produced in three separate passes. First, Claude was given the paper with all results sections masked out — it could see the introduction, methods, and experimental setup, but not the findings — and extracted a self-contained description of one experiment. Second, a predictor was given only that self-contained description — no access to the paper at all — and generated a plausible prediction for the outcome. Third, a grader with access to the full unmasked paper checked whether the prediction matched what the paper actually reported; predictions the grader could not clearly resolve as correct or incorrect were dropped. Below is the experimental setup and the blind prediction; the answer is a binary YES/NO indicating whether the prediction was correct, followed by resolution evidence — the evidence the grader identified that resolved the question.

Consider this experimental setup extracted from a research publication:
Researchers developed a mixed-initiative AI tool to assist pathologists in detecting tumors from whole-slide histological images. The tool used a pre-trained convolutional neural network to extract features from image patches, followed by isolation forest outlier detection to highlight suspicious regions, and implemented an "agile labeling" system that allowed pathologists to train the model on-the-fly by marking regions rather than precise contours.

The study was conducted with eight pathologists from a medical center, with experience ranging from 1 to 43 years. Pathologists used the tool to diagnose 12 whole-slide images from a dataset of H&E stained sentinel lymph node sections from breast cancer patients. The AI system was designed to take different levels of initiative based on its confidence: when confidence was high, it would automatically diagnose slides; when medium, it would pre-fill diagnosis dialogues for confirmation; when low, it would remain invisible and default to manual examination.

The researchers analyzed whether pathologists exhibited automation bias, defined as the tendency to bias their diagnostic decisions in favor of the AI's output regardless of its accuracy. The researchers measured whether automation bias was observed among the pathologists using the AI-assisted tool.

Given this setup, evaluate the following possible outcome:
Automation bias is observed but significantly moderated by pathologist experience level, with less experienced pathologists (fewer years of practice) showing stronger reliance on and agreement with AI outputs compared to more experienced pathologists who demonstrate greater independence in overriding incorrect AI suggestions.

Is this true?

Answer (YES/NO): NO